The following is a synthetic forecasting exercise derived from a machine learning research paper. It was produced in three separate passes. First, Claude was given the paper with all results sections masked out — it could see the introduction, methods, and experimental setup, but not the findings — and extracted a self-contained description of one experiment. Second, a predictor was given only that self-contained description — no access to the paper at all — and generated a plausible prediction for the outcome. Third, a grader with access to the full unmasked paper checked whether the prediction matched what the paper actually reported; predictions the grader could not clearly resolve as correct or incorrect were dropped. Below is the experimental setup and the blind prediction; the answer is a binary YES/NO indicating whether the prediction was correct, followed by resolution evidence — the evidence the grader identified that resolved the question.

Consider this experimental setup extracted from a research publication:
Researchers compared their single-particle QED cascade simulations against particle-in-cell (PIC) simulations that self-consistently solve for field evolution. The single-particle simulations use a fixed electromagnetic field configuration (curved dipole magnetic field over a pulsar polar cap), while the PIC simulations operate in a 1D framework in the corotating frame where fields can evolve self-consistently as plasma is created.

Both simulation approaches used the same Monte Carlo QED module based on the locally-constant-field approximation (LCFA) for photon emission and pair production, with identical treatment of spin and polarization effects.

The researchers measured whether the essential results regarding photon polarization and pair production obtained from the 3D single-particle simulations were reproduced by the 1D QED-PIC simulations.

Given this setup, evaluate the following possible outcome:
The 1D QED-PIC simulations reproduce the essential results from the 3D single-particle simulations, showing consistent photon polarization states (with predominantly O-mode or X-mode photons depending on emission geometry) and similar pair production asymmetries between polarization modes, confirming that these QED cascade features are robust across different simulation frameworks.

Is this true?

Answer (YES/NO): NO